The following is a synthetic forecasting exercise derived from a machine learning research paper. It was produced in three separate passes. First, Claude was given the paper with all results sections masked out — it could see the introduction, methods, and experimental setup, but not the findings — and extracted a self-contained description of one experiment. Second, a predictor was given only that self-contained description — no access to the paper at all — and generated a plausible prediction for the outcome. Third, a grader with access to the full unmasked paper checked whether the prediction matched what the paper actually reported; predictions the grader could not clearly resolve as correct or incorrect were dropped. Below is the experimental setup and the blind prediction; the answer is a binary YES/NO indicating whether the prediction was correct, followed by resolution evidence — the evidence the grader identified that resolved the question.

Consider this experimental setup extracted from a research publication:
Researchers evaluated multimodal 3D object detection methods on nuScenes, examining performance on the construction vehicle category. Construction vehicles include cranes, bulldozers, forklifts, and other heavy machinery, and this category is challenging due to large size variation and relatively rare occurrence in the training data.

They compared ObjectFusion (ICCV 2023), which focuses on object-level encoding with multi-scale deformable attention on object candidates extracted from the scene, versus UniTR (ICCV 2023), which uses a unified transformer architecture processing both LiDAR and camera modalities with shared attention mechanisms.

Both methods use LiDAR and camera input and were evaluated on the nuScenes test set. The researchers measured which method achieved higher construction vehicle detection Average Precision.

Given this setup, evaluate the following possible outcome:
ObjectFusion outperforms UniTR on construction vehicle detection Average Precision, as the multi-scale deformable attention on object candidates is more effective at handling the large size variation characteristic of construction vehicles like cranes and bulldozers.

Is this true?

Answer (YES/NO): YES